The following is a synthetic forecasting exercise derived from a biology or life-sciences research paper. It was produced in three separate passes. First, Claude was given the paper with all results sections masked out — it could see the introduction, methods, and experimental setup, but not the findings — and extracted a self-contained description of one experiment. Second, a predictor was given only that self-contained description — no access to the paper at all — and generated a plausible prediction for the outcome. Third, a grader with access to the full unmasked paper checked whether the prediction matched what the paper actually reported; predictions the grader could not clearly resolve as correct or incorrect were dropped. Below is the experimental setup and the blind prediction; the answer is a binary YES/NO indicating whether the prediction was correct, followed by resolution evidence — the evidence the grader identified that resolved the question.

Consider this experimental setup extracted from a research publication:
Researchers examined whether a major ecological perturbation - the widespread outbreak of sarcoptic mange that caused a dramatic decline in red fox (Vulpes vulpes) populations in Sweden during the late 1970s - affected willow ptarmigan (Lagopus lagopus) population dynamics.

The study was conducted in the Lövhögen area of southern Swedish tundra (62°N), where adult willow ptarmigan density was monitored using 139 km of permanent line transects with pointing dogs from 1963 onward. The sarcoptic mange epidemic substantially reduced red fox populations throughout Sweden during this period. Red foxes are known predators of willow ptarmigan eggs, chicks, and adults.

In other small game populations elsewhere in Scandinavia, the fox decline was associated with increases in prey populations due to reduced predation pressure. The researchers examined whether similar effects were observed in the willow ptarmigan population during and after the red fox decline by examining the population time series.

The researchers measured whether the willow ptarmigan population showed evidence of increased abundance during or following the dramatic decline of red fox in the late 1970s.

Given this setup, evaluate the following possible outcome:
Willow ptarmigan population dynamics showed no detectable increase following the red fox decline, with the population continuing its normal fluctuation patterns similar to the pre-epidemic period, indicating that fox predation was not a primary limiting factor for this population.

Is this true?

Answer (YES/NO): YES